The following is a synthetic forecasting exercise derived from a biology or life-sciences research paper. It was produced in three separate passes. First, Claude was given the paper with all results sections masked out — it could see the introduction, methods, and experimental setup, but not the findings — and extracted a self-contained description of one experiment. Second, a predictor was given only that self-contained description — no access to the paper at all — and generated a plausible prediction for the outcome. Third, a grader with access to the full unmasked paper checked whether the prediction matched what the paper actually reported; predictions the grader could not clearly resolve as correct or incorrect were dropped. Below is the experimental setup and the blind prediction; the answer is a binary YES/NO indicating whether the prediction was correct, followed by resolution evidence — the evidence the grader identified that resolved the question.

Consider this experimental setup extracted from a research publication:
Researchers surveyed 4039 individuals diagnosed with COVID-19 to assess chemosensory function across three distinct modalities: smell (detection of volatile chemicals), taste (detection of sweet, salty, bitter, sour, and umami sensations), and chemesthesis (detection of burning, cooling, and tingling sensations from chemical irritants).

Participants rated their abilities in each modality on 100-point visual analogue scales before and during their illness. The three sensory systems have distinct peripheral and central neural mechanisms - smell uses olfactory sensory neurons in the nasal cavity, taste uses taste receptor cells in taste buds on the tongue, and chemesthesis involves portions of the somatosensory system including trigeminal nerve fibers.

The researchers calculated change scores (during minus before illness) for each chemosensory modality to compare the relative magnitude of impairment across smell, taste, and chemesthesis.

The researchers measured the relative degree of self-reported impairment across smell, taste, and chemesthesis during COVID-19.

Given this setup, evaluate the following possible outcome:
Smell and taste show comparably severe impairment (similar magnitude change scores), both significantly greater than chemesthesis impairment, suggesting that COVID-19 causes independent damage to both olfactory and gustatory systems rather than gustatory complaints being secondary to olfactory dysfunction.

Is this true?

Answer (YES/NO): NO